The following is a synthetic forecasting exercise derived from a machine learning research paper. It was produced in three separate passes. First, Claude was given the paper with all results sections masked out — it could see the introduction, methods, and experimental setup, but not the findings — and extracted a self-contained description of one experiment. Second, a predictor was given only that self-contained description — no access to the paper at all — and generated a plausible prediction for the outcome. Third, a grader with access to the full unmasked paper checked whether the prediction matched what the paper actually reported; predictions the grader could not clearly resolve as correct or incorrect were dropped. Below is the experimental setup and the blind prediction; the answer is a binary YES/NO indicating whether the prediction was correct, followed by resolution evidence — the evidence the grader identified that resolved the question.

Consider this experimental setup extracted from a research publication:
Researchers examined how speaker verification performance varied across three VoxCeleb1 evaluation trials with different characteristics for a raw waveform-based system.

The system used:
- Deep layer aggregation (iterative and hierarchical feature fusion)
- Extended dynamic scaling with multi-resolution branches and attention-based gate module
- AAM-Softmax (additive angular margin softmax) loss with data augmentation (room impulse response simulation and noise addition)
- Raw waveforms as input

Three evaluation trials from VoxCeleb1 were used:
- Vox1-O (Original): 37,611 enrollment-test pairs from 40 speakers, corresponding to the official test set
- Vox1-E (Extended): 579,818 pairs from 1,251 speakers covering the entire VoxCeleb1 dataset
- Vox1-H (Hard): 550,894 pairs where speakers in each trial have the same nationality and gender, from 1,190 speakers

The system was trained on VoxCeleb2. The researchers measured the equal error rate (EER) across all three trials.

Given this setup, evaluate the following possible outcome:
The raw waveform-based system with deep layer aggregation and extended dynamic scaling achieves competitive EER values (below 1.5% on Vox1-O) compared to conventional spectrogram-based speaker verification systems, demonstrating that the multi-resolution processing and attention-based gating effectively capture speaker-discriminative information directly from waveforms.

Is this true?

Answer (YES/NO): YES